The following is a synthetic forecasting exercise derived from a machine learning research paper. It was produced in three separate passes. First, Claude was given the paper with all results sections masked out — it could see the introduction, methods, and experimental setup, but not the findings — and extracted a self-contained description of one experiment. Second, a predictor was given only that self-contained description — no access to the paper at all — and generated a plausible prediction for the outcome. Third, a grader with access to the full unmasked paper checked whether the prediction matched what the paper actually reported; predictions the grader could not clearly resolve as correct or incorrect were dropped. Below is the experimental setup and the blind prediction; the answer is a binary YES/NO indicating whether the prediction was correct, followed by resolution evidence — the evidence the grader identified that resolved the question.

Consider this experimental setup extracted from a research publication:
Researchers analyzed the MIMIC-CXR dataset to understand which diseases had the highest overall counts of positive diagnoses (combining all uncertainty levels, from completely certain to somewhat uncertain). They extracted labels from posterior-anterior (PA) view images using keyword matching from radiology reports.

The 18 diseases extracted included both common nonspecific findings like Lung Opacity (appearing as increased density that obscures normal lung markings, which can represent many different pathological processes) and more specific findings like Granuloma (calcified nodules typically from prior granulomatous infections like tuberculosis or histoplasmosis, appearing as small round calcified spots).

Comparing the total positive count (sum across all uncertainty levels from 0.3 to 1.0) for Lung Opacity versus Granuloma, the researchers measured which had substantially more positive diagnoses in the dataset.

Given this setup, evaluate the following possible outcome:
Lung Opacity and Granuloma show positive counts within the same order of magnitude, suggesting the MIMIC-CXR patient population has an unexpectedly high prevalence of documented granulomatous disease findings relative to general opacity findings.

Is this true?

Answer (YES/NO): NO